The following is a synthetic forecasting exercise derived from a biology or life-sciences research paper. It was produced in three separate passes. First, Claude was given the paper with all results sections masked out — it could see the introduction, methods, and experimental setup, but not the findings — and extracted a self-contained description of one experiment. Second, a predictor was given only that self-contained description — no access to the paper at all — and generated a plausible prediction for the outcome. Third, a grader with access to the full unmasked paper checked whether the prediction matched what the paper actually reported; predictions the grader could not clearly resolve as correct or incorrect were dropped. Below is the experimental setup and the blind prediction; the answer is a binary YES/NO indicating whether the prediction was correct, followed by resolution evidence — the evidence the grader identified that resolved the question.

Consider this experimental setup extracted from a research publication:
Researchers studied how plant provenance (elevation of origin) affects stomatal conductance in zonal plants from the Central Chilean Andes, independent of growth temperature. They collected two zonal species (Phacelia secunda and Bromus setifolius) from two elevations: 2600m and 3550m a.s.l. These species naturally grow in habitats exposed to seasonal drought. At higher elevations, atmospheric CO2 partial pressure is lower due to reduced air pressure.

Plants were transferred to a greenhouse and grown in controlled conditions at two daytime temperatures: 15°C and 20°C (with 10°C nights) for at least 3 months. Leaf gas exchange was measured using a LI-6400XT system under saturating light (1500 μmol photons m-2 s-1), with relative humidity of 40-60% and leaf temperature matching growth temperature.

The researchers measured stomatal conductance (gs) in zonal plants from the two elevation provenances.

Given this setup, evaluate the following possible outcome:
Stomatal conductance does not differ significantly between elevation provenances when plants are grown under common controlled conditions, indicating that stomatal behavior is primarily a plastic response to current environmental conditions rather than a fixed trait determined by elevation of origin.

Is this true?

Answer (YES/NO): NO